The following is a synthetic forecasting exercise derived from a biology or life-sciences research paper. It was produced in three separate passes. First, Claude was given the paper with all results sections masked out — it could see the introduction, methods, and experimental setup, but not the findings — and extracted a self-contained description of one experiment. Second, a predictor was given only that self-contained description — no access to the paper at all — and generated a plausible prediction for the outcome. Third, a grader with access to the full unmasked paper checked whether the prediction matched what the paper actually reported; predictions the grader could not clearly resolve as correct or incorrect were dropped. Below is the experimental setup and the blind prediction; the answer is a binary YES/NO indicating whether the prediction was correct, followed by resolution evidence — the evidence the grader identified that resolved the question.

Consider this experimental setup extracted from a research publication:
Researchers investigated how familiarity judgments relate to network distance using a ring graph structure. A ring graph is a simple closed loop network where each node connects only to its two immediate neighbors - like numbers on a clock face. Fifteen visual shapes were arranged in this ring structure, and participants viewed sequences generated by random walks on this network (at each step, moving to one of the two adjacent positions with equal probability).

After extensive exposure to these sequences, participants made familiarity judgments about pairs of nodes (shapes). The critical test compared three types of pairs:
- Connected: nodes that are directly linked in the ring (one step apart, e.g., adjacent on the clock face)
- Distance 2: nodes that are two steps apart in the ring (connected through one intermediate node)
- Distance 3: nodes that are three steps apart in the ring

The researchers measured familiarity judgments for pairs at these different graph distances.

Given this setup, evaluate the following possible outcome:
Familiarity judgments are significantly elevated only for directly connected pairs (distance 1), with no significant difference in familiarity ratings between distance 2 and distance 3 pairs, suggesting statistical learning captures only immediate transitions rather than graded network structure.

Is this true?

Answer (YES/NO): NO